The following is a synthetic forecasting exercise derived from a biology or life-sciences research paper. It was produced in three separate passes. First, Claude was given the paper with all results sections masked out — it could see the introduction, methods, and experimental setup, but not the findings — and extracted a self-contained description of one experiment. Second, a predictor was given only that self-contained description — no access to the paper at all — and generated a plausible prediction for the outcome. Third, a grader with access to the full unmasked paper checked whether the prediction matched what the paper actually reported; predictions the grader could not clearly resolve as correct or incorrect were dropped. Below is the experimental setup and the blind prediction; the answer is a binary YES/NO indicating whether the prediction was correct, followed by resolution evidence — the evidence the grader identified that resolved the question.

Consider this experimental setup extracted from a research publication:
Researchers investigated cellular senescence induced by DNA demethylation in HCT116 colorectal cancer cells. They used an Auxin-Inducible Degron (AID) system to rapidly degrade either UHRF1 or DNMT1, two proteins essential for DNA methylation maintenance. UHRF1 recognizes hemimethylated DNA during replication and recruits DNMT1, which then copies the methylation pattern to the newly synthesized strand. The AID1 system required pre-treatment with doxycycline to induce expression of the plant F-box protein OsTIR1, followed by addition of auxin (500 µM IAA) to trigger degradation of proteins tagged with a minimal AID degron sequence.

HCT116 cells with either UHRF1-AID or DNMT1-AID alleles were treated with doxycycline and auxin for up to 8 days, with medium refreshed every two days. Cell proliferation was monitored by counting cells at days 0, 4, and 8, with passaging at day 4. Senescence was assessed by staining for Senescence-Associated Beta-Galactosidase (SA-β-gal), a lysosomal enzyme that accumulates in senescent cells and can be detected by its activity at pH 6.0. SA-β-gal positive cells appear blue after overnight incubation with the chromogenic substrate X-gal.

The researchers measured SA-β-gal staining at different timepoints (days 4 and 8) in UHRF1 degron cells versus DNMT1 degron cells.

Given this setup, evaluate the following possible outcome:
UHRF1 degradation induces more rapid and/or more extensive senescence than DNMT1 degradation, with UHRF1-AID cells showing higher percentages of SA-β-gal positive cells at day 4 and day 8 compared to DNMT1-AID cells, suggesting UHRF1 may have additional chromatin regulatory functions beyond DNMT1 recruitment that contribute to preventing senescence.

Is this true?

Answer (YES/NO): YES